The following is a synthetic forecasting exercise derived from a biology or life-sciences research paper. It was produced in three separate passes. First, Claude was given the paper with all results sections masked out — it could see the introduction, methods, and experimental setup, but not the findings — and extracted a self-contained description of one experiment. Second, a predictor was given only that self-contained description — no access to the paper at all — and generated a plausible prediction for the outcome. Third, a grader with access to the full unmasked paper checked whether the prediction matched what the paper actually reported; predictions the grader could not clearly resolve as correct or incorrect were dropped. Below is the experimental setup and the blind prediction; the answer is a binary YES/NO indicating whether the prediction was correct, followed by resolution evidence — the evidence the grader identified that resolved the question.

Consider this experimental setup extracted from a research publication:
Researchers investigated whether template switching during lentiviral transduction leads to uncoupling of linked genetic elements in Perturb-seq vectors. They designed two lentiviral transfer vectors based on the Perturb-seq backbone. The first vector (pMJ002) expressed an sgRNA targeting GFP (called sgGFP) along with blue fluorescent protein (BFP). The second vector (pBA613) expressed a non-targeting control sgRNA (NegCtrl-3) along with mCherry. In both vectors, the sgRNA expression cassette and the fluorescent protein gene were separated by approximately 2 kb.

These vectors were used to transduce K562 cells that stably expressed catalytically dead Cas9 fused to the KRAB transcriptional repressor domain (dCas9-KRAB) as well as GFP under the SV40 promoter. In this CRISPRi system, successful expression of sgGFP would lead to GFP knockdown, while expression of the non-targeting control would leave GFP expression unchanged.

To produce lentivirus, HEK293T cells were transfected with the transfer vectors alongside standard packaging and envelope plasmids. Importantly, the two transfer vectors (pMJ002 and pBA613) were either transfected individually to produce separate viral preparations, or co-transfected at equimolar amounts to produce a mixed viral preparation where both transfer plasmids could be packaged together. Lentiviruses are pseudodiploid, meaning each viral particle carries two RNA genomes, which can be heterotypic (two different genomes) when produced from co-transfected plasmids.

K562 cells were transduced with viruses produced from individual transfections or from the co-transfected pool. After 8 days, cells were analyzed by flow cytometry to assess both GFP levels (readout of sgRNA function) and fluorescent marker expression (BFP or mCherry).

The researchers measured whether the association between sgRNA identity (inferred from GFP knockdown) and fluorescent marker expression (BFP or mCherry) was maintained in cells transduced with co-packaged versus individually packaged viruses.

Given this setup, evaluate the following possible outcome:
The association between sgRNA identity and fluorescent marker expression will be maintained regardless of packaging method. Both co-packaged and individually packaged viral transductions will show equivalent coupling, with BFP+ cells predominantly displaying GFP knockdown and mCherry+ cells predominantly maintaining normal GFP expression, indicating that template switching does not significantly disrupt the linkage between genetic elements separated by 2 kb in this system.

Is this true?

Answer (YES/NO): NO